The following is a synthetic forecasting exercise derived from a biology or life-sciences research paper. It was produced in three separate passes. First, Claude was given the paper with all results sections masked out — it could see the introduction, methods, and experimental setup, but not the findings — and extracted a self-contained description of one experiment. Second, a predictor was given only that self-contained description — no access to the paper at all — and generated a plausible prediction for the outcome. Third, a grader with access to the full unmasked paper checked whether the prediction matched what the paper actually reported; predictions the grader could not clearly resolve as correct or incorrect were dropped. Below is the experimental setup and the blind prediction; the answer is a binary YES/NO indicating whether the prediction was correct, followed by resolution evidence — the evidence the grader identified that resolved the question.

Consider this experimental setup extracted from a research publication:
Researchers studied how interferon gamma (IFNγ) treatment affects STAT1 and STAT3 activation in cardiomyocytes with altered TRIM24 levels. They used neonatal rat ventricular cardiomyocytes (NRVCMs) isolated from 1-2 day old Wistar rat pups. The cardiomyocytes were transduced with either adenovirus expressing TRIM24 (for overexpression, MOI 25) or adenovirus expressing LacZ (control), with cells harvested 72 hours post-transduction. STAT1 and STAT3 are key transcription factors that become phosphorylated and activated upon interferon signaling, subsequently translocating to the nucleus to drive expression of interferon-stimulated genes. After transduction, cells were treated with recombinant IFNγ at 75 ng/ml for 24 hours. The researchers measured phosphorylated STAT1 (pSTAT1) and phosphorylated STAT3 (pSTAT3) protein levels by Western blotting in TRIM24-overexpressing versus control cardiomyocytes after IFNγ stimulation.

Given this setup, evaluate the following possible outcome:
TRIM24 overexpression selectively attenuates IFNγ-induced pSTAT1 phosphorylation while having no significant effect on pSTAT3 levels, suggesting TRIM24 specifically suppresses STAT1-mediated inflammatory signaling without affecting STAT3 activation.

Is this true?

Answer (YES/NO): NO